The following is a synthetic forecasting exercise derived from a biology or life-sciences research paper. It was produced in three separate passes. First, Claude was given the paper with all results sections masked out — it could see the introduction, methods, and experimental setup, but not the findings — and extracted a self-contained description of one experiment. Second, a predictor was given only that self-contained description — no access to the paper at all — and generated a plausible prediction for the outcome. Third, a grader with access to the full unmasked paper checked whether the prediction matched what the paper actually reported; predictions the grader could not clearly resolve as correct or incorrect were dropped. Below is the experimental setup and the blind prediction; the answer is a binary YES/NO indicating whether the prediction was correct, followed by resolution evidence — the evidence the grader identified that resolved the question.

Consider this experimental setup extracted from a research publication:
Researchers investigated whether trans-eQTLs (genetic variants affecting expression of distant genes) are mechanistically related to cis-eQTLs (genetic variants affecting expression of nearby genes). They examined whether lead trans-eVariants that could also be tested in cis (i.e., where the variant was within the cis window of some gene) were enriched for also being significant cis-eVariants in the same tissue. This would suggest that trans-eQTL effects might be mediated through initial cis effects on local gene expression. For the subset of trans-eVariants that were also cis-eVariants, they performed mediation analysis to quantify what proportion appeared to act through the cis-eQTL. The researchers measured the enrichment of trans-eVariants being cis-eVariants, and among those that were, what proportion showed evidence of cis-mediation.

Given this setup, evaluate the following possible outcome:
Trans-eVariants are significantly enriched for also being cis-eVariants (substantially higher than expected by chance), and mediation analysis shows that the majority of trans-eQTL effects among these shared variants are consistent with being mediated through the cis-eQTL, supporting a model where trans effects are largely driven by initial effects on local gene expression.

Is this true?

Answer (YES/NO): YES